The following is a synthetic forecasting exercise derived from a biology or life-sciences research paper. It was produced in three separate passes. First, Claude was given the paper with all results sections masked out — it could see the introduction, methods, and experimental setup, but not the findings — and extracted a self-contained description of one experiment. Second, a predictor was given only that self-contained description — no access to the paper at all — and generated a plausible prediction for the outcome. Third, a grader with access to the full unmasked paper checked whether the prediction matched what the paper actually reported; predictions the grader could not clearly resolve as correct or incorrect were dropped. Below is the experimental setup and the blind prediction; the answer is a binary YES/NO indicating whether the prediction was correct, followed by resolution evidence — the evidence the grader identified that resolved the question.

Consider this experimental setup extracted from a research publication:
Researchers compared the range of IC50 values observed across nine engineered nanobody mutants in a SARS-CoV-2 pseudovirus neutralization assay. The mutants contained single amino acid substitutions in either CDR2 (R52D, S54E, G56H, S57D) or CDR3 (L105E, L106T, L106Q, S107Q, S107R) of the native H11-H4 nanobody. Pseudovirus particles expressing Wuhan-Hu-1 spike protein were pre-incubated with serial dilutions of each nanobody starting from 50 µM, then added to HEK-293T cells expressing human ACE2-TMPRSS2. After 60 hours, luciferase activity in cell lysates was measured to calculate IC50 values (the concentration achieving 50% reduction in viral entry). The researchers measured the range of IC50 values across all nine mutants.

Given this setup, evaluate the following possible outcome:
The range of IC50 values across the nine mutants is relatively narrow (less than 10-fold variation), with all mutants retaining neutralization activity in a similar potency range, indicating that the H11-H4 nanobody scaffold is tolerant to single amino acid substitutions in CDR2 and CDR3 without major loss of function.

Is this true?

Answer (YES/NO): NO